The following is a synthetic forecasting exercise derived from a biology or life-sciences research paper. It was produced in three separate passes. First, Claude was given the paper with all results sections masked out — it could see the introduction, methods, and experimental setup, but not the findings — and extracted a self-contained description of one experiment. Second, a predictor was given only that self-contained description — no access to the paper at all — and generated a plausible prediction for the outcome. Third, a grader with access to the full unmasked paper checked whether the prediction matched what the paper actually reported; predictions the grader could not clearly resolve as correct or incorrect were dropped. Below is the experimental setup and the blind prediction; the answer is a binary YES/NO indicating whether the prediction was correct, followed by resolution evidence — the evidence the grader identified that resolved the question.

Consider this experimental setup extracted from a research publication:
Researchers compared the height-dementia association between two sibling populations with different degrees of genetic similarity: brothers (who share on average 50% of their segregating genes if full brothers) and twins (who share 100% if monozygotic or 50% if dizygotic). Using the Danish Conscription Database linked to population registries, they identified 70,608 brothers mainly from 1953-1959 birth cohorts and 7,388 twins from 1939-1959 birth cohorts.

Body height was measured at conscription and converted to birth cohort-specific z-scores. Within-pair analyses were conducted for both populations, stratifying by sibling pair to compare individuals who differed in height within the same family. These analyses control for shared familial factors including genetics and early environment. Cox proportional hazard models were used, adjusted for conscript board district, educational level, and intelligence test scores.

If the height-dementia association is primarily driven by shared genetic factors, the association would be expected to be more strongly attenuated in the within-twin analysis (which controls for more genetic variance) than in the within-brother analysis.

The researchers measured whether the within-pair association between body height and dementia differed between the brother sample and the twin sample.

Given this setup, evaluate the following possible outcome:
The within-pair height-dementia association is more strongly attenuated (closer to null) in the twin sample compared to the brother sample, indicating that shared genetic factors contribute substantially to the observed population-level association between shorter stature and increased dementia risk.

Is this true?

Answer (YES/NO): NO